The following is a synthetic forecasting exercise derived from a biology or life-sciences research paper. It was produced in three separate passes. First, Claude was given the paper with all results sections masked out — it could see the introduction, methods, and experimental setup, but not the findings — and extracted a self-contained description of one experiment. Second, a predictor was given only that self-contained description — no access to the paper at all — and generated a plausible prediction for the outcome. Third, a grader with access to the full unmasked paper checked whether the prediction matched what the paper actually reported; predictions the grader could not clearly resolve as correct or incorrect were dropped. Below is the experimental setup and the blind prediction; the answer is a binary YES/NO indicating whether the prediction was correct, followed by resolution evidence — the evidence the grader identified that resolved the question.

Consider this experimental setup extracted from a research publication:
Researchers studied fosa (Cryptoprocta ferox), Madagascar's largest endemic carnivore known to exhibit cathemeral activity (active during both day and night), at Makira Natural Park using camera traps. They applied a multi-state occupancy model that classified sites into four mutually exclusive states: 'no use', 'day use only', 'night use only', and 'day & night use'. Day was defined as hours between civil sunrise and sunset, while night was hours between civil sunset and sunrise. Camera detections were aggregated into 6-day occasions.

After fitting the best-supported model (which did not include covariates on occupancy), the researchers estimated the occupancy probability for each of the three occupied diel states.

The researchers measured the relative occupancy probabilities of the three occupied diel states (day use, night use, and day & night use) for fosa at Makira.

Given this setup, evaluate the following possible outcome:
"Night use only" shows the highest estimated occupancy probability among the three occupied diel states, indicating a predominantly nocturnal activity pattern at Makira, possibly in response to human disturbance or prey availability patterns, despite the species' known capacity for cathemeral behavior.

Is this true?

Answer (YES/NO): YES